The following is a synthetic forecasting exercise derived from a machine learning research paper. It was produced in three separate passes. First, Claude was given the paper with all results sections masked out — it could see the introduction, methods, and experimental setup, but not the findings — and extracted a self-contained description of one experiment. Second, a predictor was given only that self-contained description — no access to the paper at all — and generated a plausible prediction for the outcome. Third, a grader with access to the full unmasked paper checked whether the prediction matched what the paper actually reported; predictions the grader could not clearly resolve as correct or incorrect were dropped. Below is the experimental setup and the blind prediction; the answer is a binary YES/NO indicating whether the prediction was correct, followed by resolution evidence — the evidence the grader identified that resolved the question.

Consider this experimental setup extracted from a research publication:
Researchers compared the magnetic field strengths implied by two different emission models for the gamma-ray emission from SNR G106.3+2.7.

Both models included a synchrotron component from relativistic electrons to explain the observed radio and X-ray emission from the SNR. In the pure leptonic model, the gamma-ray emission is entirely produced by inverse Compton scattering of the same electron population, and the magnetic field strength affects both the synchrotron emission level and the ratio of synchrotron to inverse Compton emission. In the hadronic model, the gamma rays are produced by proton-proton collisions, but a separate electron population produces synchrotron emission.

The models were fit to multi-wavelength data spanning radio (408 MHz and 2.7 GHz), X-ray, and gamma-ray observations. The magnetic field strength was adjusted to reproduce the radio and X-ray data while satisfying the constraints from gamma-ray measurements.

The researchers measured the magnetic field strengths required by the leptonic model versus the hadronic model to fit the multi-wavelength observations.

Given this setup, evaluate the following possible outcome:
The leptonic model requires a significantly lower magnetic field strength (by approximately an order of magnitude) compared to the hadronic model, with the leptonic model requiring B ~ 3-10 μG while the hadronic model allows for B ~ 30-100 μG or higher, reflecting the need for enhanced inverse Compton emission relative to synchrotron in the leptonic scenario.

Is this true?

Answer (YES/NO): NO